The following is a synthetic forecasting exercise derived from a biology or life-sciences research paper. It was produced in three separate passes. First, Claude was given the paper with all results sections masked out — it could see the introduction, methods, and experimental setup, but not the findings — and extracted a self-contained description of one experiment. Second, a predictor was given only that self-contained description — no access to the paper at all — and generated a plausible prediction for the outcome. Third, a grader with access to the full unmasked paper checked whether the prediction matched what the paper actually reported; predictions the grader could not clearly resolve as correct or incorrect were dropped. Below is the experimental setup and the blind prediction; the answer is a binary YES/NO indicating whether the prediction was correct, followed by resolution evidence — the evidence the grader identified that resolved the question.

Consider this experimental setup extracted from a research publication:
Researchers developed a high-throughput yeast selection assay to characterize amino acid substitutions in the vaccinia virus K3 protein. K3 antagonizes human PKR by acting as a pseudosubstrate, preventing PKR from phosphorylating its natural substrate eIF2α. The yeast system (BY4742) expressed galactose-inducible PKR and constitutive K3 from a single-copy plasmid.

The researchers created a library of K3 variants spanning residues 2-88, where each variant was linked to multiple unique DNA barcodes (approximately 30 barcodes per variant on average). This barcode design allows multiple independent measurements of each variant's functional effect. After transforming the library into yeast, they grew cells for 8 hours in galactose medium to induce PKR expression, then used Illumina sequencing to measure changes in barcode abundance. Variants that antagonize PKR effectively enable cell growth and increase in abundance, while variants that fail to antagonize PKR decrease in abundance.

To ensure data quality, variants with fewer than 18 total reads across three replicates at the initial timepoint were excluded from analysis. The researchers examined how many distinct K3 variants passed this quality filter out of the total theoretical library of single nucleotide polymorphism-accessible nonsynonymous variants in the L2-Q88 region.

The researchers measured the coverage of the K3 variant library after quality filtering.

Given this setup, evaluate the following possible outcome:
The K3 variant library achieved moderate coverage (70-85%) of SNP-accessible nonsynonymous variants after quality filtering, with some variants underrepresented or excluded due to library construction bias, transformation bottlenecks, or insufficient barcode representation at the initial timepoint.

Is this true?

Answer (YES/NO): NO